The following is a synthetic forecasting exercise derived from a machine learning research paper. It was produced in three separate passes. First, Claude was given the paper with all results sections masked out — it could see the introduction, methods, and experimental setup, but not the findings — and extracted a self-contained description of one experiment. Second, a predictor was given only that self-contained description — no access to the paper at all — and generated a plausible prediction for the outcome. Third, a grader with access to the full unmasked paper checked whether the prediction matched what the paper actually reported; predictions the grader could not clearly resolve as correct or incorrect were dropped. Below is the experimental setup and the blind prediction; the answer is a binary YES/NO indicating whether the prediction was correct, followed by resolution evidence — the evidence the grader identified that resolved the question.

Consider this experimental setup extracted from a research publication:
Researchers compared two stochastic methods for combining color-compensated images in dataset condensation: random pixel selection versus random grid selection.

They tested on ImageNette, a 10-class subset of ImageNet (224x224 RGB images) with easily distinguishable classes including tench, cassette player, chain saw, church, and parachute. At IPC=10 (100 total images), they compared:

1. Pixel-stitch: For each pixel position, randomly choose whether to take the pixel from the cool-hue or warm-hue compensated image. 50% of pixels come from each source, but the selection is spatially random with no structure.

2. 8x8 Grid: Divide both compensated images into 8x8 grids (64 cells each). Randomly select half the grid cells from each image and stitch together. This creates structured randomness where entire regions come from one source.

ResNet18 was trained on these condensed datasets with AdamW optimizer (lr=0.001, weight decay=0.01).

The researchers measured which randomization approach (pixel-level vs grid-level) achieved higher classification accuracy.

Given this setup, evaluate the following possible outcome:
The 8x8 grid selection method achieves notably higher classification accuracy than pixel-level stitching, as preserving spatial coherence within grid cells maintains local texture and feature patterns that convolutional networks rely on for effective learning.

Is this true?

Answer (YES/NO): NO